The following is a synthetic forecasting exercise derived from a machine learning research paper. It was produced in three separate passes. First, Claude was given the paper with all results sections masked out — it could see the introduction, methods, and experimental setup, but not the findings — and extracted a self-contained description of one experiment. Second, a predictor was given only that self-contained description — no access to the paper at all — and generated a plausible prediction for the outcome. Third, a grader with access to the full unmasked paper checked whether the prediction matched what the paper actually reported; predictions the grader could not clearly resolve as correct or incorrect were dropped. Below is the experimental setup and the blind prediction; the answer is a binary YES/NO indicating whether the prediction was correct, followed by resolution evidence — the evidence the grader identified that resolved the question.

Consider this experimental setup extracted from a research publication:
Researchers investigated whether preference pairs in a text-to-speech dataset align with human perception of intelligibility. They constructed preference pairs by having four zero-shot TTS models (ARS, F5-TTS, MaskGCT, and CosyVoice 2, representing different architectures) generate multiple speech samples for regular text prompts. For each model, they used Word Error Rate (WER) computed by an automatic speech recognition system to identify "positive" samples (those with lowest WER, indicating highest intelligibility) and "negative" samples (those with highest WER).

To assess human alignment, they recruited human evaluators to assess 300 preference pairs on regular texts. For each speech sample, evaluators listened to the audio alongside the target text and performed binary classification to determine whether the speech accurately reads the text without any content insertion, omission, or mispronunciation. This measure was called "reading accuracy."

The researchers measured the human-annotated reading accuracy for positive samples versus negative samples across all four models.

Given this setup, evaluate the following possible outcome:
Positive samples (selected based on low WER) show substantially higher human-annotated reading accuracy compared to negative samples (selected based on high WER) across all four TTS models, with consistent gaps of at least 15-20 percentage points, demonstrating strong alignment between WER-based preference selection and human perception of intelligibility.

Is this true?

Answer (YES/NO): YES